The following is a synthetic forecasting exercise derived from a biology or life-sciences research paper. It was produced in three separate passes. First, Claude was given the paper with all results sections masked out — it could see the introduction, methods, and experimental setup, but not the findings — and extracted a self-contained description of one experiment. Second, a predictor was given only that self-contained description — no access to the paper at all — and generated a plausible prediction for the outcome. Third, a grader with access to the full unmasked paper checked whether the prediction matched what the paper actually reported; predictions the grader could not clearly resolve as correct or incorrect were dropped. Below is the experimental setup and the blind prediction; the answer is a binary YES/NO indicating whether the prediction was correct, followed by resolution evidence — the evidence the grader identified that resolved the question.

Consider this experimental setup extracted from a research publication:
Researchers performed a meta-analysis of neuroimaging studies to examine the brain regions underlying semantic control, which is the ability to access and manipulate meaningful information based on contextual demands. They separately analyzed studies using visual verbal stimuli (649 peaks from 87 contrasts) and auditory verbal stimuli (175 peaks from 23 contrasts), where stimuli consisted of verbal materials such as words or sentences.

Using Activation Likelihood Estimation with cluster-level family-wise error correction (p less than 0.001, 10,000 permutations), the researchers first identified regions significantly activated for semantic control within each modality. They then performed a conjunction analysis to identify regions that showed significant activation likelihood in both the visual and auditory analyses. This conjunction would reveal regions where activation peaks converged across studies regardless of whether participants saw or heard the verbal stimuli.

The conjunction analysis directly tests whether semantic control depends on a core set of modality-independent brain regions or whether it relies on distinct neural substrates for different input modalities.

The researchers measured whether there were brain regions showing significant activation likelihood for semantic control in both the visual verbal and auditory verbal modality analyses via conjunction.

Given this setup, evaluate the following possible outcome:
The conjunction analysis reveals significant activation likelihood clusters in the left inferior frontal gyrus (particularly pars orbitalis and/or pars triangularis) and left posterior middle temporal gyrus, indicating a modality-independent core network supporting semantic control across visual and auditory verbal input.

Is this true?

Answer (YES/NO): NO